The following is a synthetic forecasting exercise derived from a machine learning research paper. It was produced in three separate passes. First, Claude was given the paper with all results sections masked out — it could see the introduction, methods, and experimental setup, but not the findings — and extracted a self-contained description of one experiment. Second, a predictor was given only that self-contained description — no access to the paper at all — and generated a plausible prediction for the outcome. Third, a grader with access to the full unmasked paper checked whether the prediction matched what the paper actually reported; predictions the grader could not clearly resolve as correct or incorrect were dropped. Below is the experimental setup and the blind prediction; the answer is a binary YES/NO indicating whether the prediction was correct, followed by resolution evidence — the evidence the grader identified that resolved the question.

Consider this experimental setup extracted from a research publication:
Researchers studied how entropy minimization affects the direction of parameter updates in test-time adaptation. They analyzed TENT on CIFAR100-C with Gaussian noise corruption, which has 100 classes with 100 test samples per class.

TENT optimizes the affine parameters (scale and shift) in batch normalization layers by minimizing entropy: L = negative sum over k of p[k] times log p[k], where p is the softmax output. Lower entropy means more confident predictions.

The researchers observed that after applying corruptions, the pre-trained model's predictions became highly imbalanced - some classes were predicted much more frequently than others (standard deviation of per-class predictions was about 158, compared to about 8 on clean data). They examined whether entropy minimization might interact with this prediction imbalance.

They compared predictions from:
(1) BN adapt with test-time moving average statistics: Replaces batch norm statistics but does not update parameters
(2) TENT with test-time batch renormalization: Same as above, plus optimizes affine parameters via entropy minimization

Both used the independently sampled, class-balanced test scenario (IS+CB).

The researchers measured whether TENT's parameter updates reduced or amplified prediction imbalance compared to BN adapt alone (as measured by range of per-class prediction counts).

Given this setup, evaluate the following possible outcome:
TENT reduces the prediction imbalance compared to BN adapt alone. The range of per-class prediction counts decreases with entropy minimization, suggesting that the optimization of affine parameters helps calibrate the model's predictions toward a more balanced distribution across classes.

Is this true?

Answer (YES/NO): NO